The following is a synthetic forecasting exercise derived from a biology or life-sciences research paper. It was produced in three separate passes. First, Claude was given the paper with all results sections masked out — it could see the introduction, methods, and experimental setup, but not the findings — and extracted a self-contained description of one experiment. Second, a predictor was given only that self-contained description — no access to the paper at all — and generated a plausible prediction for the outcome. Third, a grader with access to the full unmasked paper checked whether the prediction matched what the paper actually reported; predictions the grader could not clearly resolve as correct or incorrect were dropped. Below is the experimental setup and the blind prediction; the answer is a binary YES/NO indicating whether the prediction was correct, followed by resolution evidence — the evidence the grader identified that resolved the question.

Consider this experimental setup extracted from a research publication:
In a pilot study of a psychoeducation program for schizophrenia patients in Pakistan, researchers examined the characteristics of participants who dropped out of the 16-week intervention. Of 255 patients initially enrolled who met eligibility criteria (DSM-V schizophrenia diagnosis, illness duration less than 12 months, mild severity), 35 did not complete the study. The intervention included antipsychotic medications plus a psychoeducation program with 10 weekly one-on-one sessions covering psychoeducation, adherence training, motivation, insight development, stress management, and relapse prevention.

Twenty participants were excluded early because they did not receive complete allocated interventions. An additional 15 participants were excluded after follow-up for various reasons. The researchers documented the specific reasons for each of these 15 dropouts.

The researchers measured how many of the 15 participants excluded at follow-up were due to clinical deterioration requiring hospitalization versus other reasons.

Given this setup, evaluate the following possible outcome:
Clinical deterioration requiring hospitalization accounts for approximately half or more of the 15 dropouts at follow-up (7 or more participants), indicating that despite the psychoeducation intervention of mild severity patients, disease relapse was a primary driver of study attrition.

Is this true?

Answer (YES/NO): NO